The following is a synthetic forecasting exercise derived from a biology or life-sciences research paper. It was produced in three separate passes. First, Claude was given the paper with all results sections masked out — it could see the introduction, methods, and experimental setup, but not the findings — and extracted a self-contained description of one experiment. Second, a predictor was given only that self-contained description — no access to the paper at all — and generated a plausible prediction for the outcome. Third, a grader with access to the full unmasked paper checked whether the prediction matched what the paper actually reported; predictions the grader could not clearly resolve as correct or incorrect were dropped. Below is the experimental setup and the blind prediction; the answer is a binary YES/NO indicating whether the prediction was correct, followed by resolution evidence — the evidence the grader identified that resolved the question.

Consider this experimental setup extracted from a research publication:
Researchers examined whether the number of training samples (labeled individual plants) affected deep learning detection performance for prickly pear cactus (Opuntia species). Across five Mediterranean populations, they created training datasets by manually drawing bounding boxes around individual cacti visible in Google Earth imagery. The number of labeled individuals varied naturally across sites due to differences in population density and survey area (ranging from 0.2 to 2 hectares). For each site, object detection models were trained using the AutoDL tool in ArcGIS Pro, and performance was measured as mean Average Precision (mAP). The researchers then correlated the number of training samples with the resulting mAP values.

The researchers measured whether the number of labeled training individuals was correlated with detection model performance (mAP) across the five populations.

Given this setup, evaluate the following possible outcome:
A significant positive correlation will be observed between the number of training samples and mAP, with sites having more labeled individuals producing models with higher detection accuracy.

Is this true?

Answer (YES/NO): NO